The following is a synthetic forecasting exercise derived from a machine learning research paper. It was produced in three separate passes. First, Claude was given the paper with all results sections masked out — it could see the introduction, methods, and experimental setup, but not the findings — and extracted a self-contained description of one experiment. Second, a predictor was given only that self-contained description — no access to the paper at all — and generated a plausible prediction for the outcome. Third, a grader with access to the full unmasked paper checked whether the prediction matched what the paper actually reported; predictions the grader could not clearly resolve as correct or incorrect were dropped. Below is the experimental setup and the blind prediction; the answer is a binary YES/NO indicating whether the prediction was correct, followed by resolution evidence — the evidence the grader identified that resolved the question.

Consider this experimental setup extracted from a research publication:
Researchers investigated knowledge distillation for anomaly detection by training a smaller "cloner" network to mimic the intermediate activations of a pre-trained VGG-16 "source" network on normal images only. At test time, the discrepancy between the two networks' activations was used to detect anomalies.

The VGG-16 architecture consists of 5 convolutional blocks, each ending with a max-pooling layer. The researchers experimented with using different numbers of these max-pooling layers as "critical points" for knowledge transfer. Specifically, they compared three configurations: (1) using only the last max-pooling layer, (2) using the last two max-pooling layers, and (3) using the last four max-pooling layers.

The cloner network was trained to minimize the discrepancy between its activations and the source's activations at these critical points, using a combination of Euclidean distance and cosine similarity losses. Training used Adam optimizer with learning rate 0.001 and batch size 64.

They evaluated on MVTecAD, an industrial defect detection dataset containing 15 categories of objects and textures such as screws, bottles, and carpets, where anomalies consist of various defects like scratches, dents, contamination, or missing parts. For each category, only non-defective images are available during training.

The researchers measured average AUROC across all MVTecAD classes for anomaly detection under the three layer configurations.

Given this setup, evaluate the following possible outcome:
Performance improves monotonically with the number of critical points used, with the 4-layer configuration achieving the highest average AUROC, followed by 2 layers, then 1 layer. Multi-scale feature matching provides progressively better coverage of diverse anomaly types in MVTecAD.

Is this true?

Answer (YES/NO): YES